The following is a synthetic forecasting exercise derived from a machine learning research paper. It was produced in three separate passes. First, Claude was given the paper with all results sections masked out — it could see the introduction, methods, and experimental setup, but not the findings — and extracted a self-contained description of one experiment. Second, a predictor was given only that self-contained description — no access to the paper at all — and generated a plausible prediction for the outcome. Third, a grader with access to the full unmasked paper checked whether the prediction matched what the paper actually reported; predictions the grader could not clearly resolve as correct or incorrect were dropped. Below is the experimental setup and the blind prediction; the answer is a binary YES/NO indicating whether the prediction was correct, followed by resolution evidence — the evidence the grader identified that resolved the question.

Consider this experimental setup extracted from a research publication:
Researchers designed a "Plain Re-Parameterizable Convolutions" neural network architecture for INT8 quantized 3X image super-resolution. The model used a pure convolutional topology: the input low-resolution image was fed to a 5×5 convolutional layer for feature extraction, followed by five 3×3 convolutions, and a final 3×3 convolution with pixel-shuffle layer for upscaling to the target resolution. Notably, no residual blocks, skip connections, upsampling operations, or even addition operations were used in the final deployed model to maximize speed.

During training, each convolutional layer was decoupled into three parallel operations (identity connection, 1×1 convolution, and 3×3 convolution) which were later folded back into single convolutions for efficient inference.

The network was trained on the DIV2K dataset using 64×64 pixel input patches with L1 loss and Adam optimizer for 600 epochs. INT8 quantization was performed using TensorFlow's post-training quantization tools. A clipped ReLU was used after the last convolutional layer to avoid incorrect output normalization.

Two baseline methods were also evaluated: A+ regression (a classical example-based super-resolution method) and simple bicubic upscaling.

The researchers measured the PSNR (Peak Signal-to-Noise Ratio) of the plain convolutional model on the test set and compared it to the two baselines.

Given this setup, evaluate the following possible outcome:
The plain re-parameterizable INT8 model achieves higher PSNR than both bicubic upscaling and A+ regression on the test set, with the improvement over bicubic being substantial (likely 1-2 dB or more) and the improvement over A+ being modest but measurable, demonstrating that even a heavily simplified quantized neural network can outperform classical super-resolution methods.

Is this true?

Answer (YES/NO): NO